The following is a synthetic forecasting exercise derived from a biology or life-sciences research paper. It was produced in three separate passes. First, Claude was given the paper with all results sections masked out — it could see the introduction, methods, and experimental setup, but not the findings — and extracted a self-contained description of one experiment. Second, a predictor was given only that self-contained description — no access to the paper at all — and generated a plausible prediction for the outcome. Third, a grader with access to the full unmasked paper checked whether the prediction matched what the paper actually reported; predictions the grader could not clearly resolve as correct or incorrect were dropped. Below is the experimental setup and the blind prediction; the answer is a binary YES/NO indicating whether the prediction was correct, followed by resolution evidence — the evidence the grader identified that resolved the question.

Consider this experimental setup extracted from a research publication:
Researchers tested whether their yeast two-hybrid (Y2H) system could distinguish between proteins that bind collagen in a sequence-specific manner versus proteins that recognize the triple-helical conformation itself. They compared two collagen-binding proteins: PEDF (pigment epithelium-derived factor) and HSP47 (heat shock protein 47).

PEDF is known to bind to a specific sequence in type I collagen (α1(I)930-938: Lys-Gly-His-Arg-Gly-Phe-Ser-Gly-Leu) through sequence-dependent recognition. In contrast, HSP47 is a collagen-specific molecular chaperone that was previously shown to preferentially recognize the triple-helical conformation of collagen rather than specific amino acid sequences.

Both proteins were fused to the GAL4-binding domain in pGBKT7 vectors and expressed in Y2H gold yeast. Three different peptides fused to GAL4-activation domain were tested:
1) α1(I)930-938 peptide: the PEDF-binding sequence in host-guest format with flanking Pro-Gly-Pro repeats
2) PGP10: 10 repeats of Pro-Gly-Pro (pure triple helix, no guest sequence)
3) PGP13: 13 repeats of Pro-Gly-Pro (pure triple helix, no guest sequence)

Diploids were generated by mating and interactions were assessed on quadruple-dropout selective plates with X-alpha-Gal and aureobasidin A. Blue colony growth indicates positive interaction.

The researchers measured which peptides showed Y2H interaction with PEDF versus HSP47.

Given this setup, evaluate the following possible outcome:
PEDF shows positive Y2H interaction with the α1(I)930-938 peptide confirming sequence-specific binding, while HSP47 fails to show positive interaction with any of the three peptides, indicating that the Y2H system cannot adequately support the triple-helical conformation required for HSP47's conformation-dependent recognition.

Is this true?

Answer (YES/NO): NO